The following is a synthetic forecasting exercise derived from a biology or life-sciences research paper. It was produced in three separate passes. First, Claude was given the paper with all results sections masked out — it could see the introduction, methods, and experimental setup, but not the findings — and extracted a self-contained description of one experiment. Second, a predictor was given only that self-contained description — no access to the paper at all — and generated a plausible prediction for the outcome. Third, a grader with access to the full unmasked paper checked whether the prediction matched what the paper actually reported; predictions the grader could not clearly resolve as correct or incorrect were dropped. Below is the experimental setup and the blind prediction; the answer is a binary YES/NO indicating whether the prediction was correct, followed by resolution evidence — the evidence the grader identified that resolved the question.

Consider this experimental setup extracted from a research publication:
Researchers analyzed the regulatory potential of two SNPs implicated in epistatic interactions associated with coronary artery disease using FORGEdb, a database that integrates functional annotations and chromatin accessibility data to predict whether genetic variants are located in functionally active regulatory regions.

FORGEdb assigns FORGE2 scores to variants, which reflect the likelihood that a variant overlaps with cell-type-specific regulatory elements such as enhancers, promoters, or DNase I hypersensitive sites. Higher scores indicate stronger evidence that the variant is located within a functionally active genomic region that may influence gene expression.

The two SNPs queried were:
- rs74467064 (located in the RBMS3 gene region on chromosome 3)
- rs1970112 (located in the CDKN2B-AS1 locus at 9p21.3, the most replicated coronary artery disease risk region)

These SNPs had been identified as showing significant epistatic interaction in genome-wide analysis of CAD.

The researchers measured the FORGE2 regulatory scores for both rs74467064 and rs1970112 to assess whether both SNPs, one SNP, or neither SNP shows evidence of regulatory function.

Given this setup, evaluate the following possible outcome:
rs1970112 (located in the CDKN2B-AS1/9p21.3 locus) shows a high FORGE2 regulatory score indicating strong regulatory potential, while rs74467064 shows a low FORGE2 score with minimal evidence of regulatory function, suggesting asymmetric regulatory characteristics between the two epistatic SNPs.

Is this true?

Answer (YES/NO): NO